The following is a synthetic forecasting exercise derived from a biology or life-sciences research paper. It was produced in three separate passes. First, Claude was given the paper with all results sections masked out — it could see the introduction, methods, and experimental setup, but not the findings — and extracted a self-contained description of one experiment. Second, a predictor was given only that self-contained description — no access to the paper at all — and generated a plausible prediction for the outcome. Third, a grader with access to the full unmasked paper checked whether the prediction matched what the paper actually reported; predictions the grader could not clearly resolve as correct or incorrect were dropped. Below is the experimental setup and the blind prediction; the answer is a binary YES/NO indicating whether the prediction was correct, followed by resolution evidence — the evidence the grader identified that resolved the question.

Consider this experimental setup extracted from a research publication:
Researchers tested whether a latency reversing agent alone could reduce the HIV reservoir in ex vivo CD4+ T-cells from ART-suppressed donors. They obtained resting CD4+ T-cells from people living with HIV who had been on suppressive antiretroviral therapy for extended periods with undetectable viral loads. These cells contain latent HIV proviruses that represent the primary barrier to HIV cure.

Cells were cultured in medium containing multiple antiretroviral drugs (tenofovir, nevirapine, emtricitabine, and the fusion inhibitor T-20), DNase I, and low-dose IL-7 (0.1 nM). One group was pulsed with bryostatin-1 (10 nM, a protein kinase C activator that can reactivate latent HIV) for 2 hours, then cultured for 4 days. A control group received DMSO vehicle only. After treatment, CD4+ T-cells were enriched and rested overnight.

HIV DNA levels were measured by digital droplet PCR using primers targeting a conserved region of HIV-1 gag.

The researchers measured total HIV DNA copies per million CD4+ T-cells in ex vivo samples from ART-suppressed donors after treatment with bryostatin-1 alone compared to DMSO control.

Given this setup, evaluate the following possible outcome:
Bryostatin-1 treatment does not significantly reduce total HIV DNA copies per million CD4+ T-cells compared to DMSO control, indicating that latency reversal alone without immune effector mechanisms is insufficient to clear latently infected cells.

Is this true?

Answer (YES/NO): YES